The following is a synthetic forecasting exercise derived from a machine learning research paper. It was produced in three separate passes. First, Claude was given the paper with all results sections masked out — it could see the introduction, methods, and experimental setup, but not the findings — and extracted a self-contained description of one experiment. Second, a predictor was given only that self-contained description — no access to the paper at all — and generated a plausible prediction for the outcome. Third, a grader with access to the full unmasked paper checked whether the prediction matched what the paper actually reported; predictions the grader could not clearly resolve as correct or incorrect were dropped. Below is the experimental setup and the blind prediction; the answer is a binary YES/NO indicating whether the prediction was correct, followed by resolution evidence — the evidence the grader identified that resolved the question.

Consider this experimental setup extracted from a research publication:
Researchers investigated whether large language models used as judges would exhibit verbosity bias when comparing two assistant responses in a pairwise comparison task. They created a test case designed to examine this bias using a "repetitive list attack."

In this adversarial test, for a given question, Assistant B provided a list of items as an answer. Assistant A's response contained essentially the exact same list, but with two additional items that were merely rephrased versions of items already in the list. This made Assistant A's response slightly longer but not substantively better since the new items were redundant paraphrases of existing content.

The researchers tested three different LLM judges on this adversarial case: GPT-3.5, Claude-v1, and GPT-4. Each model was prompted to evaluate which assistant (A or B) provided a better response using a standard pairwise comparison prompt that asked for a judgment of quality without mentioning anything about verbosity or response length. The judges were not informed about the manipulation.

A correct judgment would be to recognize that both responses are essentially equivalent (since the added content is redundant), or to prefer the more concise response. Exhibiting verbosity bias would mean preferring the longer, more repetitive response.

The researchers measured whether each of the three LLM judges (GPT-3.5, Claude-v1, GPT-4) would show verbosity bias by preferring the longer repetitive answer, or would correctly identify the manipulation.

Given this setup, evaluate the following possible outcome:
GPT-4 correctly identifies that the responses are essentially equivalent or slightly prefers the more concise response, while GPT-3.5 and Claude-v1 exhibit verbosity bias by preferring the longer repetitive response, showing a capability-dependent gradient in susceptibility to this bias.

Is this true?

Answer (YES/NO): YES